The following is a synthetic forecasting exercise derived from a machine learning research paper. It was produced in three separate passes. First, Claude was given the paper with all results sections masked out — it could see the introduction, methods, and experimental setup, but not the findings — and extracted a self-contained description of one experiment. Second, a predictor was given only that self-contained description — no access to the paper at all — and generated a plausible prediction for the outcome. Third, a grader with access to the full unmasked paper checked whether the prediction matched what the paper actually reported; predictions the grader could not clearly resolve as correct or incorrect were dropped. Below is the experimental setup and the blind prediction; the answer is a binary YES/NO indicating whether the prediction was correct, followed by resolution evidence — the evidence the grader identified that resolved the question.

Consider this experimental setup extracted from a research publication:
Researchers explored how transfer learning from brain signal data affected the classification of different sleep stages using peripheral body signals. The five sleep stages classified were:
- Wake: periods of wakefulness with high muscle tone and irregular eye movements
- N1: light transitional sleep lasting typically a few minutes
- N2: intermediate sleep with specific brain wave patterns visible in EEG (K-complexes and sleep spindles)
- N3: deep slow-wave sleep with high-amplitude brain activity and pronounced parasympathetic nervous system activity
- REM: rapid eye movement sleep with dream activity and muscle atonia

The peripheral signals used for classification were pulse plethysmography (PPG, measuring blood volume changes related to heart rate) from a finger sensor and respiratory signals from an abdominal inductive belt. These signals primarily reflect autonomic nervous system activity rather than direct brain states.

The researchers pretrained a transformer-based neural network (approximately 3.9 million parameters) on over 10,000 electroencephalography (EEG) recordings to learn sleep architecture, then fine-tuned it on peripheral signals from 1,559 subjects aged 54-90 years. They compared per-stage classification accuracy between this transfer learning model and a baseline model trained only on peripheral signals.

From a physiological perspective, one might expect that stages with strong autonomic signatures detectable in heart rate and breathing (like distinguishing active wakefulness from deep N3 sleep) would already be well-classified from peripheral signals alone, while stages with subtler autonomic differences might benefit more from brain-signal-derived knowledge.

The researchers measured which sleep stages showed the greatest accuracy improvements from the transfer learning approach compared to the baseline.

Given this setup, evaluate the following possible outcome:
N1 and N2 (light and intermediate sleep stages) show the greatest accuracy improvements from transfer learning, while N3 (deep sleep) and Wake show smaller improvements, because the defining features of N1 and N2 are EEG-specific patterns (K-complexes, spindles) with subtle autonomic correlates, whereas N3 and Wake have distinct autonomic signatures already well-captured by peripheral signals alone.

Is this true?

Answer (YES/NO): NO